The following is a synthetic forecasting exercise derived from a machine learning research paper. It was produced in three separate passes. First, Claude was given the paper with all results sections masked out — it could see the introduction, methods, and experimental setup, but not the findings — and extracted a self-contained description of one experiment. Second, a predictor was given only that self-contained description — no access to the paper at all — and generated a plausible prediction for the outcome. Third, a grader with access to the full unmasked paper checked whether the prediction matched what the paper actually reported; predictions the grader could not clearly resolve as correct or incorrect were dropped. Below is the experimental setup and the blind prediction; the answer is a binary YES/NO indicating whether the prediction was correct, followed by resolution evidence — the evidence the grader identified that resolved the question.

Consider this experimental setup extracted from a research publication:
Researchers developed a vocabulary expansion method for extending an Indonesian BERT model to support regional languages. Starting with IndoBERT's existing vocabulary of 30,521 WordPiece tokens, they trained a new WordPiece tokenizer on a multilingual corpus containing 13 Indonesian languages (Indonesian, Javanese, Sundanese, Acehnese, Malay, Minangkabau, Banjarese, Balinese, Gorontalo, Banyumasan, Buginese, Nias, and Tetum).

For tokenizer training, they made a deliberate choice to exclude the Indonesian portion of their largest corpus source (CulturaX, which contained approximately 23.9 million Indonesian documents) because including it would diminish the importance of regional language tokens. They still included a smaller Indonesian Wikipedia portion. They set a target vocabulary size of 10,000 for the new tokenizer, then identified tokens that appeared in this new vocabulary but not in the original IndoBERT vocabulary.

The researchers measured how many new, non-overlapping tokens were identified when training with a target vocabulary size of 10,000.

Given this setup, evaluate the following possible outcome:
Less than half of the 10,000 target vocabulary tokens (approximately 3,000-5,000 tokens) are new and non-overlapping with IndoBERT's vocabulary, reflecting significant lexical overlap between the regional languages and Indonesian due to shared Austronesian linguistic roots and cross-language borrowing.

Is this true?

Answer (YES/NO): NO